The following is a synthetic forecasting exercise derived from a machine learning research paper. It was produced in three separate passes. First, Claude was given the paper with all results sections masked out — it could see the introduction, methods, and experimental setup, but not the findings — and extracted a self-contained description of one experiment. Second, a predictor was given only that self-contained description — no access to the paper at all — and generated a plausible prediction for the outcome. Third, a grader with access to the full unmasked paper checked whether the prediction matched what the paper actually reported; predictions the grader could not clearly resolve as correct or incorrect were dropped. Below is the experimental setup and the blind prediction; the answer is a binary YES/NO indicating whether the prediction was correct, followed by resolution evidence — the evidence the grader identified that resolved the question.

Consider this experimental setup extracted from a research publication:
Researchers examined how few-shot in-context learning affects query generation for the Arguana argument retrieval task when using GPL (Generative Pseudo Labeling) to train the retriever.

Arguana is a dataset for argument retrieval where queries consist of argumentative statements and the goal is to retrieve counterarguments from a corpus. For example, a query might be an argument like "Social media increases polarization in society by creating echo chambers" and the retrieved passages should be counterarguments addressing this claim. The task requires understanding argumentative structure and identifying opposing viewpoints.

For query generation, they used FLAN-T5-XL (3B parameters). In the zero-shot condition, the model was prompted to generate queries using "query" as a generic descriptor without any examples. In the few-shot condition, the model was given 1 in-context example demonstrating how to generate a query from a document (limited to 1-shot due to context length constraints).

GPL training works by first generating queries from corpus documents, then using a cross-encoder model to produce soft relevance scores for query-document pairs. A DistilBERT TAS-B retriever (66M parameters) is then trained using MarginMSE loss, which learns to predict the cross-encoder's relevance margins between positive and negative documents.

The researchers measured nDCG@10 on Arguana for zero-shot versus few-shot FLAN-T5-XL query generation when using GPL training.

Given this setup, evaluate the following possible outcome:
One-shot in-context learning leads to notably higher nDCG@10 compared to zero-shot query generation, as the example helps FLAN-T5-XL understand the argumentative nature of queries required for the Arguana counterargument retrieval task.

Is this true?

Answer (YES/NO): NO